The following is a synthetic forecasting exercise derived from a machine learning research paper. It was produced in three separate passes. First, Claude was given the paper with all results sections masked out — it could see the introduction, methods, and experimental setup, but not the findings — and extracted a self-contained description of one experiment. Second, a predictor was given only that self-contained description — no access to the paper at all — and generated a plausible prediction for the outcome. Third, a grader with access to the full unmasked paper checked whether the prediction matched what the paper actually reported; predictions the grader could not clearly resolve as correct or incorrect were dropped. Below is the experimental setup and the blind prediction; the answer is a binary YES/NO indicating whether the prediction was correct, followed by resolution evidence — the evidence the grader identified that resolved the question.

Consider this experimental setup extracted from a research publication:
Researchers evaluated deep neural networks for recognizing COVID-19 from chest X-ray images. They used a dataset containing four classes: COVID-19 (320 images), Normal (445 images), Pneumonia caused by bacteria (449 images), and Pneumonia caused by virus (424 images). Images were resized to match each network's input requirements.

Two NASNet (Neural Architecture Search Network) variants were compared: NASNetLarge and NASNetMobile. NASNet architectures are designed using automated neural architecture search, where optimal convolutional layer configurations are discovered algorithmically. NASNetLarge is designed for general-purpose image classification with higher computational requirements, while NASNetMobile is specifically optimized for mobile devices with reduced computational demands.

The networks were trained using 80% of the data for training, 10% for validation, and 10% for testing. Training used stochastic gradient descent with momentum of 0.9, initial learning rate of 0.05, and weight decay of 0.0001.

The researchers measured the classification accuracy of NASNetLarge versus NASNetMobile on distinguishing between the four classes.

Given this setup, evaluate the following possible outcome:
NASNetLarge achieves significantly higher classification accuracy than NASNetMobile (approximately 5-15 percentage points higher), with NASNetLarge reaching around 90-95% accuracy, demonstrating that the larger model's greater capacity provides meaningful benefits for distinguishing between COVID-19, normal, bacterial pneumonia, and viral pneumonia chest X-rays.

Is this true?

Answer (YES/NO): NO